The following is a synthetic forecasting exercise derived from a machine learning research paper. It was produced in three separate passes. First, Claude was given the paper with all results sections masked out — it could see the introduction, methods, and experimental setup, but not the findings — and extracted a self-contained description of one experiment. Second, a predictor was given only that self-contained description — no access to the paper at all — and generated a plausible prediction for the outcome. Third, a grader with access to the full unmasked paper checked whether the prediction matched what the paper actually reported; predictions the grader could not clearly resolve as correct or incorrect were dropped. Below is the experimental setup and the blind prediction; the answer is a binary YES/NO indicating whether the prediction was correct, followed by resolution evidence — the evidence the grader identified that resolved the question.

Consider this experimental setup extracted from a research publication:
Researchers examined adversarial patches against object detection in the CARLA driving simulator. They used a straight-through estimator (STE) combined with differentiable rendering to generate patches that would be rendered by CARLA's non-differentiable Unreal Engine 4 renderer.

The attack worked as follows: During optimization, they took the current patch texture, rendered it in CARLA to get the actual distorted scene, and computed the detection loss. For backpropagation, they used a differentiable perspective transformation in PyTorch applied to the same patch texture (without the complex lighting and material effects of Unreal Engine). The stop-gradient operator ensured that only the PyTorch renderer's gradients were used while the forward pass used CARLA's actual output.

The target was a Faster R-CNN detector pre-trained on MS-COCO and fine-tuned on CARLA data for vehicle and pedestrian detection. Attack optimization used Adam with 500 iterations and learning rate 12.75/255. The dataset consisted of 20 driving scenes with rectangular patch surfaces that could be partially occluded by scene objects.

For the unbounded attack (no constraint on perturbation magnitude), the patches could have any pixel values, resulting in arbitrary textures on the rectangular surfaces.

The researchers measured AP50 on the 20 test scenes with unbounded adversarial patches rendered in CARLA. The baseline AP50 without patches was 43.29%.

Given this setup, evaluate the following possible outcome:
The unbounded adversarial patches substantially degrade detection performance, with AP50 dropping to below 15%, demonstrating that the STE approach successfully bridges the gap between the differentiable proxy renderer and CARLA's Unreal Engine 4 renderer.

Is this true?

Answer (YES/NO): YES